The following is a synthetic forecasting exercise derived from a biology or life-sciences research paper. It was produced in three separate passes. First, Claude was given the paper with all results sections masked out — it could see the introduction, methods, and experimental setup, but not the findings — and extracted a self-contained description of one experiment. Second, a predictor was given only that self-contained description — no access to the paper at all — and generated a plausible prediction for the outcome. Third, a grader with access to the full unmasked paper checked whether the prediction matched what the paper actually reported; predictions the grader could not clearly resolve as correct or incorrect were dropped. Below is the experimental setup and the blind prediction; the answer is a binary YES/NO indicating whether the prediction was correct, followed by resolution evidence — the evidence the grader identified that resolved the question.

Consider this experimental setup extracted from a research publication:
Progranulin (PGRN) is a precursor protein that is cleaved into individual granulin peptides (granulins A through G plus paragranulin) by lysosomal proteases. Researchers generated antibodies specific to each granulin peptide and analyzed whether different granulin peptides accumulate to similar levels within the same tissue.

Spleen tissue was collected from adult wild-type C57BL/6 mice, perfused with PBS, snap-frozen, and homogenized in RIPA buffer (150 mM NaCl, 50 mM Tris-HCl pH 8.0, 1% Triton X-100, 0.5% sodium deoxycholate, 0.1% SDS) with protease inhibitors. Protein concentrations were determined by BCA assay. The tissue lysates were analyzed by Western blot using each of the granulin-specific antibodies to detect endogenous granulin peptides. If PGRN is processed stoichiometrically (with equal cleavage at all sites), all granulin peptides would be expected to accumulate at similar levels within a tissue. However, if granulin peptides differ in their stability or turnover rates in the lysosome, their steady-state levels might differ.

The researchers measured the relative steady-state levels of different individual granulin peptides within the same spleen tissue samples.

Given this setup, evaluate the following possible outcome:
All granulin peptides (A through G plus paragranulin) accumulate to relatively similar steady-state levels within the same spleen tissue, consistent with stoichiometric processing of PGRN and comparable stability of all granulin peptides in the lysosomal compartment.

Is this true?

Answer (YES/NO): NO